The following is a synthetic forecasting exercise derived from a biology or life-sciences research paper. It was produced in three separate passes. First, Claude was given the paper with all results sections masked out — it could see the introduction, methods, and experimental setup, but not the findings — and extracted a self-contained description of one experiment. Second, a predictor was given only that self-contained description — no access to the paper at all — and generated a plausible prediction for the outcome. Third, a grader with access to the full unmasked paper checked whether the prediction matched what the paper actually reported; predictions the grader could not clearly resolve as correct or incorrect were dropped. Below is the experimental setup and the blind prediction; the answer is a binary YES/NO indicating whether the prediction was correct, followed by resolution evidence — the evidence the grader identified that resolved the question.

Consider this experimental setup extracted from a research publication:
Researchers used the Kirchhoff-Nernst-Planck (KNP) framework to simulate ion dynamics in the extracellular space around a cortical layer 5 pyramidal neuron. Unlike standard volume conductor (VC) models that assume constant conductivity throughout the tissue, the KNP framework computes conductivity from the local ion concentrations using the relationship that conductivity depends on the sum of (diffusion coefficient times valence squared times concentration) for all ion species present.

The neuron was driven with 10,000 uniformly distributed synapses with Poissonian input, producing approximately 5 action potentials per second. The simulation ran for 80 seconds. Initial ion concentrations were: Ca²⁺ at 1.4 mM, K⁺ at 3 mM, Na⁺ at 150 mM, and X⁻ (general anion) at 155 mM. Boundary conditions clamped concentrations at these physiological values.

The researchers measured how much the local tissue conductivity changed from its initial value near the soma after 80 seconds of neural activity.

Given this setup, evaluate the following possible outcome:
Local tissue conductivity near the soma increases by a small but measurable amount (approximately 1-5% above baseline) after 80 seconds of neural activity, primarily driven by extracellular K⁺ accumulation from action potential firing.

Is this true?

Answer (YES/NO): NO